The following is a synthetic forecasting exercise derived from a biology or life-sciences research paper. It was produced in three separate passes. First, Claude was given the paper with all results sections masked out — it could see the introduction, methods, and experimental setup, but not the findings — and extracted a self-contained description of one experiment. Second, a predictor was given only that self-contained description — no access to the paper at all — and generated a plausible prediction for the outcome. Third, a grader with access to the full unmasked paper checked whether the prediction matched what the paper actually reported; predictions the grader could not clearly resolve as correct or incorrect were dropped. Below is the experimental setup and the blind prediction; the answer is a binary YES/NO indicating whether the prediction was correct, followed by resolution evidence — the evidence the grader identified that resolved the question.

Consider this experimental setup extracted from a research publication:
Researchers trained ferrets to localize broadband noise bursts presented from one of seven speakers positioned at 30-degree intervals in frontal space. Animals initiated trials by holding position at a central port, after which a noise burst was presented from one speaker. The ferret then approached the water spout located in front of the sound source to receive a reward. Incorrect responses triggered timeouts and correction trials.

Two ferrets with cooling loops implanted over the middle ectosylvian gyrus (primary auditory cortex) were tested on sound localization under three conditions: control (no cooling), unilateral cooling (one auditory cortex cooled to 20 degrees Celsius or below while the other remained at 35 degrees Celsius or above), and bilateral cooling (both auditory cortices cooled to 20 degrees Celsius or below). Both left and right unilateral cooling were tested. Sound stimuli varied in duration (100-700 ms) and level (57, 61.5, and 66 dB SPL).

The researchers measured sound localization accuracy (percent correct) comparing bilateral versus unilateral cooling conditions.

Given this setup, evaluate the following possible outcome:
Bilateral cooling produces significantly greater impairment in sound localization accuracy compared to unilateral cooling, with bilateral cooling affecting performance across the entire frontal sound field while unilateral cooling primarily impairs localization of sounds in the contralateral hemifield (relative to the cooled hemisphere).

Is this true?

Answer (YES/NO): NO